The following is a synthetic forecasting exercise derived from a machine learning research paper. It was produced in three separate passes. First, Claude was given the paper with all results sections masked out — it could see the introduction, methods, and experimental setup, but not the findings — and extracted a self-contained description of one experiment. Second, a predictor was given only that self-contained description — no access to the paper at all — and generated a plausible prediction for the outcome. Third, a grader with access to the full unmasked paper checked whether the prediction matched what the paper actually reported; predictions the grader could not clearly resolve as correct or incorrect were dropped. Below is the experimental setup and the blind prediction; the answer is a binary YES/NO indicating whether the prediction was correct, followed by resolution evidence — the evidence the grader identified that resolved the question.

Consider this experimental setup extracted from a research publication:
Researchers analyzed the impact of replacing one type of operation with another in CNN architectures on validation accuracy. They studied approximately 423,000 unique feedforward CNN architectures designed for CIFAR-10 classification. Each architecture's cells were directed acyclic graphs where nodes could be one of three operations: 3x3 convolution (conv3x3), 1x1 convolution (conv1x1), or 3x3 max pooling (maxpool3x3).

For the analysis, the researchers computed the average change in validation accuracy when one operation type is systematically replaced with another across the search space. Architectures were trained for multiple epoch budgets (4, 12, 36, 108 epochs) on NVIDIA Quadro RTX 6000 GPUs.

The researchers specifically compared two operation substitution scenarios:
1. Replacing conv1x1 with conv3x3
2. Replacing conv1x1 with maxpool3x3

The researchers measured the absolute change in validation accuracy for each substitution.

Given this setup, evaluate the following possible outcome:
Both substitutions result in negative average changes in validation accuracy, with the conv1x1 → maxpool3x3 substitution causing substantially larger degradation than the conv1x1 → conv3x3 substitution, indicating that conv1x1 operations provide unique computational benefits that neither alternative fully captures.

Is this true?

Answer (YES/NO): NO